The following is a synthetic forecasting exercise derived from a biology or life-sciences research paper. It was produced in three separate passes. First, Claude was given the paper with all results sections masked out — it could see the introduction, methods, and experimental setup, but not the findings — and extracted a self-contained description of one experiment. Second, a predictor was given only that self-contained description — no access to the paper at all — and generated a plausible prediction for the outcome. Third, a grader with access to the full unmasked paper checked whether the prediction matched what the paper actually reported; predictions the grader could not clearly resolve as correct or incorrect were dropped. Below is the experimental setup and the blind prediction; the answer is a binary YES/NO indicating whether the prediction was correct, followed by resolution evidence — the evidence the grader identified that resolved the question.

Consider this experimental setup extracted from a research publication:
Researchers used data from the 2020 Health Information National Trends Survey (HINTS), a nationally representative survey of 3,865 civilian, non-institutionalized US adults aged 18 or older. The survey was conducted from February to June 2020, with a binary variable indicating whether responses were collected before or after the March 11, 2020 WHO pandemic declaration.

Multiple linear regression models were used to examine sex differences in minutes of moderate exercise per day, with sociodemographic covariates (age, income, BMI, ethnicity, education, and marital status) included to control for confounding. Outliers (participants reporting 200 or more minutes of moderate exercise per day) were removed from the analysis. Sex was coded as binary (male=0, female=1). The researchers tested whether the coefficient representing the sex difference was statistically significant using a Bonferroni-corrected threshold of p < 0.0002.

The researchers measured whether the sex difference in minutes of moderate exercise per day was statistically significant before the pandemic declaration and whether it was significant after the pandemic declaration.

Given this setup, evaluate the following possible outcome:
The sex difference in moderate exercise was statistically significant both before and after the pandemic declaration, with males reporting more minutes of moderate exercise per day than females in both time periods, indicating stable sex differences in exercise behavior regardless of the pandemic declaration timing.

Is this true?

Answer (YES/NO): NO